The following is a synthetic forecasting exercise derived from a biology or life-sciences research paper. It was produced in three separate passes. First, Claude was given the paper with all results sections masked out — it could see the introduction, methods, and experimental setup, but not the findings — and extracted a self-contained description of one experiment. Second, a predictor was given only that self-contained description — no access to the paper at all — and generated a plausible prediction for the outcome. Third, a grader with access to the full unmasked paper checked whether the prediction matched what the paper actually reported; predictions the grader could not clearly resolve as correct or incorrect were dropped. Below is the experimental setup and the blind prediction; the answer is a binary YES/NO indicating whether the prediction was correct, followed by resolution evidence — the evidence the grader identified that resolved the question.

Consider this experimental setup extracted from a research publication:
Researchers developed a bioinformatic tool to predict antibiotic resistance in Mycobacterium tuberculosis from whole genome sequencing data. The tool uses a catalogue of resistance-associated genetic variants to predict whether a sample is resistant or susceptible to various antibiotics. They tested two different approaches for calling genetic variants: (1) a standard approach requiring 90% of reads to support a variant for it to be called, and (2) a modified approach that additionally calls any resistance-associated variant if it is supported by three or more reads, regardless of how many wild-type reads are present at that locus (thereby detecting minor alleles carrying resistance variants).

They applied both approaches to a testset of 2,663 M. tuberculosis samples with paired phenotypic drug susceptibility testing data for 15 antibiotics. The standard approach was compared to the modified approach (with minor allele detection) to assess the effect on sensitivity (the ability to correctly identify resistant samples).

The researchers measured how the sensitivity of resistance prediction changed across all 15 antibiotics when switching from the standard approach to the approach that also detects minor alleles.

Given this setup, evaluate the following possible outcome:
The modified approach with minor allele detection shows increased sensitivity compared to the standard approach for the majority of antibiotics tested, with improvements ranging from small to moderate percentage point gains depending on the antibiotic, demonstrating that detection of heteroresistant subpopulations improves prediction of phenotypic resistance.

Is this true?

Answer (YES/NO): NO